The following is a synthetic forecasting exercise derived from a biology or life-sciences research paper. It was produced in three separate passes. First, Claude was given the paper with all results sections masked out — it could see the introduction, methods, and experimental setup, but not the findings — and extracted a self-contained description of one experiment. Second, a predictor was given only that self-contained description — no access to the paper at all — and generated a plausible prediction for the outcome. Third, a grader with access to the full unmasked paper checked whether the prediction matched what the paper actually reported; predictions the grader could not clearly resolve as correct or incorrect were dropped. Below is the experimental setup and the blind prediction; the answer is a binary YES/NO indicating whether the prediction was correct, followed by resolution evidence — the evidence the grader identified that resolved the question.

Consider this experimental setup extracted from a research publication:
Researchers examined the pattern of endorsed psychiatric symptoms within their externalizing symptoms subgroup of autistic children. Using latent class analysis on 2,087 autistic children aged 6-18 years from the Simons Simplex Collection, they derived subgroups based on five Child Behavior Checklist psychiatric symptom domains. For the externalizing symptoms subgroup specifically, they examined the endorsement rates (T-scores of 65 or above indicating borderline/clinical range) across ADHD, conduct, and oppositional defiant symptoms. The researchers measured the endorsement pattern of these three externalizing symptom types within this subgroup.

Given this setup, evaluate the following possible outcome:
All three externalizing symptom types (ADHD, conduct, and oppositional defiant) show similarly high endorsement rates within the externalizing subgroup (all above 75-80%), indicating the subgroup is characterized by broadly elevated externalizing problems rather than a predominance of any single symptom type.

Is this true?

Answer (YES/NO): NO